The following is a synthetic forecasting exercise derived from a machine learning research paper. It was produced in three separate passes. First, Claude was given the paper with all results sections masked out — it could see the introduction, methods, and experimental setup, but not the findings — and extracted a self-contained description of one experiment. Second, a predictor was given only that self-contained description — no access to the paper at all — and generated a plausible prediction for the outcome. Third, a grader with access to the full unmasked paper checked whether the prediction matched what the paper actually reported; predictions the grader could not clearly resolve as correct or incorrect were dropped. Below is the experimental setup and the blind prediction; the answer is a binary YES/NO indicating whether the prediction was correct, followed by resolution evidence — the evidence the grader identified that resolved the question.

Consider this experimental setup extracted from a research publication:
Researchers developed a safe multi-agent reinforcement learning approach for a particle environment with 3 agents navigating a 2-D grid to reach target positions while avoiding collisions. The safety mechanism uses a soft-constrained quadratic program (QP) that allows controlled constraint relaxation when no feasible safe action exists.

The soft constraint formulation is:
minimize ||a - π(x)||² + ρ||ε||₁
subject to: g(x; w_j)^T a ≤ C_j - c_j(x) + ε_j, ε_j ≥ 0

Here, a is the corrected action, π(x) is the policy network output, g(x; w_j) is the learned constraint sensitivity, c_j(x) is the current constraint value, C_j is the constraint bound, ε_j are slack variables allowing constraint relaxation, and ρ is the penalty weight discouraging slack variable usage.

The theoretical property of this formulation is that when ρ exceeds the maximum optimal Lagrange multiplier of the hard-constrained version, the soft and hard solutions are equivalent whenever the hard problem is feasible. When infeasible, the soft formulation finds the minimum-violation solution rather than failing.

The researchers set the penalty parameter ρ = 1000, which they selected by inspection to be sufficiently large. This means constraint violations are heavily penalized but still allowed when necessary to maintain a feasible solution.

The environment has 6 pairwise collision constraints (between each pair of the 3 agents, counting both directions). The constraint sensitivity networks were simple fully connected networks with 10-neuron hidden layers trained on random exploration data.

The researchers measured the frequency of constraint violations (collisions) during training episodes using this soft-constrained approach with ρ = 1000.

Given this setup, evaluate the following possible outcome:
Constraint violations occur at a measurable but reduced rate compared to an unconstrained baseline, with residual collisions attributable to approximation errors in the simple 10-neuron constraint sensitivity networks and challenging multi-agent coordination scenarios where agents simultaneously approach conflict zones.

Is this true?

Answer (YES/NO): NO